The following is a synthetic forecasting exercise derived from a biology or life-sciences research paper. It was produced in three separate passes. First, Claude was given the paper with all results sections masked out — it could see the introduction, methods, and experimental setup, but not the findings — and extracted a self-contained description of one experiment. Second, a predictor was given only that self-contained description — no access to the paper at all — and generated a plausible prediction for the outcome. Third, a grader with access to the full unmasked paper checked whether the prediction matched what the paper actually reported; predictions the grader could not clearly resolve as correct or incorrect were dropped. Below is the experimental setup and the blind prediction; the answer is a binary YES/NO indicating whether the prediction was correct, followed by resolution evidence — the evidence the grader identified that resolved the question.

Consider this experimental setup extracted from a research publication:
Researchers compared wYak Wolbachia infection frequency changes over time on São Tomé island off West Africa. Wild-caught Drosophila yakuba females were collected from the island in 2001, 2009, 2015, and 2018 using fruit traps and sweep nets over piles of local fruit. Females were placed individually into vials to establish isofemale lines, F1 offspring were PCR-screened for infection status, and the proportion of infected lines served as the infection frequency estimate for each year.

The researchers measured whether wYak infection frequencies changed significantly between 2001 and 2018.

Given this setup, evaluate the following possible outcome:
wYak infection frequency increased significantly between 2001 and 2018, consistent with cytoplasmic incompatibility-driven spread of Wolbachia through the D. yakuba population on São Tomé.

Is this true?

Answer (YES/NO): NO